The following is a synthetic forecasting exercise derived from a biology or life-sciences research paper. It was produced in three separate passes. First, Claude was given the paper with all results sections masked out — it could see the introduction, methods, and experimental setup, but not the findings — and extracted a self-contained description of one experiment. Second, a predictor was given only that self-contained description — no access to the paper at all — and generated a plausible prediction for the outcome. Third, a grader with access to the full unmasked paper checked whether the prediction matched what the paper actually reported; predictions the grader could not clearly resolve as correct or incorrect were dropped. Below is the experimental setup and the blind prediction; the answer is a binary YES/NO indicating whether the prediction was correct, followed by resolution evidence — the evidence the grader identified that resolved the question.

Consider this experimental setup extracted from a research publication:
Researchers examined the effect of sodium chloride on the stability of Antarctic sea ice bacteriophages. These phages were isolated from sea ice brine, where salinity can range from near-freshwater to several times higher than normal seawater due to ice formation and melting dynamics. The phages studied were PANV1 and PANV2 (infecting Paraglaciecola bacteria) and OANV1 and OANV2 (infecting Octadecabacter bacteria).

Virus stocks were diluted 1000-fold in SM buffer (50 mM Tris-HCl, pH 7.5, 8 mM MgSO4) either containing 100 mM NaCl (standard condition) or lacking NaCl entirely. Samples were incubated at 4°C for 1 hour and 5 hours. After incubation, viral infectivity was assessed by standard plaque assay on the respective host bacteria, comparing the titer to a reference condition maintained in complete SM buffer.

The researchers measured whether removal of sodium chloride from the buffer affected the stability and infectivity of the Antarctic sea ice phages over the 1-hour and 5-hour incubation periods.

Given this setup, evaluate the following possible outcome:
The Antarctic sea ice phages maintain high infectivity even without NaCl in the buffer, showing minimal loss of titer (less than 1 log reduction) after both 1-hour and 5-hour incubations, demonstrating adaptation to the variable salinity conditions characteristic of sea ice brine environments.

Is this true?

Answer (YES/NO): YES